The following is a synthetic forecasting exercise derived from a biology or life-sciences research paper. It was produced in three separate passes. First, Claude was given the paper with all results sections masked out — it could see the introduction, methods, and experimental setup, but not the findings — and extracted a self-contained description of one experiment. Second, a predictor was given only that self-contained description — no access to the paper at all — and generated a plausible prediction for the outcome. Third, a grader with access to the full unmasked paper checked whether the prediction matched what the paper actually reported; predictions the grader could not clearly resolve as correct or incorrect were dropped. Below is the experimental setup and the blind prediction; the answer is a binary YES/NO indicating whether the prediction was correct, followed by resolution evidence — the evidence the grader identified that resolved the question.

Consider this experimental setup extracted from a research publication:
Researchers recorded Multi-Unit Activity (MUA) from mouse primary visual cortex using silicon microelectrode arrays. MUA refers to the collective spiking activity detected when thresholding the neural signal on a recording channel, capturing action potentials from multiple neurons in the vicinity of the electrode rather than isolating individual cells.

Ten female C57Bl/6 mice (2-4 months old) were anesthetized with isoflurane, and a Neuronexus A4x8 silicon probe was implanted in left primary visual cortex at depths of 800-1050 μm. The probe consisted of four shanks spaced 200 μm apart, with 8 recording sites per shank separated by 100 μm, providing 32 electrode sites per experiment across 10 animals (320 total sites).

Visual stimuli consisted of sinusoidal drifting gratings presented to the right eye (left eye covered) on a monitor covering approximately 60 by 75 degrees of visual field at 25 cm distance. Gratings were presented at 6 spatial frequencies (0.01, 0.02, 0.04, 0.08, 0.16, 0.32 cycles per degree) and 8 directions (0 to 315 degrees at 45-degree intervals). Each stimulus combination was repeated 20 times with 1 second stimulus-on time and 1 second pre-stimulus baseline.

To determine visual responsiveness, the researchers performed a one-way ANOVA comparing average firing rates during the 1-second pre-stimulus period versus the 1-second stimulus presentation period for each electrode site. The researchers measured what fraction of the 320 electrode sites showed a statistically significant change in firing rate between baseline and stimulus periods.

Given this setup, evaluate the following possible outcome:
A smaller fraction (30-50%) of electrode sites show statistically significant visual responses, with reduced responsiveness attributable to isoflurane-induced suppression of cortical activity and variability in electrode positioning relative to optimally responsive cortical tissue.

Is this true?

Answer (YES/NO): NO